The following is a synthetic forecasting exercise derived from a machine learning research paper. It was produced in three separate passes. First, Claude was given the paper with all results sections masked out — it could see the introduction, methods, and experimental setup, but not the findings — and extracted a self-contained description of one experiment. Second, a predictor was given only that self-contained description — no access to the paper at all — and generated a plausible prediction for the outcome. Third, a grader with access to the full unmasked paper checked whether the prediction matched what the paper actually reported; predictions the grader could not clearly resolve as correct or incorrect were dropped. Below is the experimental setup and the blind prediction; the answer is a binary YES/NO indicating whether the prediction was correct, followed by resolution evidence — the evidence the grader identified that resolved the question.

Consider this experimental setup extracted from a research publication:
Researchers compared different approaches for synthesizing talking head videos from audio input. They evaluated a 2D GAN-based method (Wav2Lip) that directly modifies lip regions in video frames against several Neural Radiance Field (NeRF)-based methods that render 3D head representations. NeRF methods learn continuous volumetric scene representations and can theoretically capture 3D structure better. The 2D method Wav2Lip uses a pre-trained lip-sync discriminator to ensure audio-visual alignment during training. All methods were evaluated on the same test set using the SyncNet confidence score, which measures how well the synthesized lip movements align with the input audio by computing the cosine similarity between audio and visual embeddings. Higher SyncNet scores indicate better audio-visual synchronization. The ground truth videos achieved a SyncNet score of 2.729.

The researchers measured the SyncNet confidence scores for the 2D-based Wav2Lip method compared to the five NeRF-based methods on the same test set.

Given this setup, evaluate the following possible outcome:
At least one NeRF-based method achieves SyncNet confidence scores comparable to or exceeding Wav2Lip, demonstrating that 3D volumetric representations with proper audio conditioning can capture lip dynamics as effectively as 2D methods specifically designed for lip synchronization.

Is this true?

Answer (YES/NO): NO